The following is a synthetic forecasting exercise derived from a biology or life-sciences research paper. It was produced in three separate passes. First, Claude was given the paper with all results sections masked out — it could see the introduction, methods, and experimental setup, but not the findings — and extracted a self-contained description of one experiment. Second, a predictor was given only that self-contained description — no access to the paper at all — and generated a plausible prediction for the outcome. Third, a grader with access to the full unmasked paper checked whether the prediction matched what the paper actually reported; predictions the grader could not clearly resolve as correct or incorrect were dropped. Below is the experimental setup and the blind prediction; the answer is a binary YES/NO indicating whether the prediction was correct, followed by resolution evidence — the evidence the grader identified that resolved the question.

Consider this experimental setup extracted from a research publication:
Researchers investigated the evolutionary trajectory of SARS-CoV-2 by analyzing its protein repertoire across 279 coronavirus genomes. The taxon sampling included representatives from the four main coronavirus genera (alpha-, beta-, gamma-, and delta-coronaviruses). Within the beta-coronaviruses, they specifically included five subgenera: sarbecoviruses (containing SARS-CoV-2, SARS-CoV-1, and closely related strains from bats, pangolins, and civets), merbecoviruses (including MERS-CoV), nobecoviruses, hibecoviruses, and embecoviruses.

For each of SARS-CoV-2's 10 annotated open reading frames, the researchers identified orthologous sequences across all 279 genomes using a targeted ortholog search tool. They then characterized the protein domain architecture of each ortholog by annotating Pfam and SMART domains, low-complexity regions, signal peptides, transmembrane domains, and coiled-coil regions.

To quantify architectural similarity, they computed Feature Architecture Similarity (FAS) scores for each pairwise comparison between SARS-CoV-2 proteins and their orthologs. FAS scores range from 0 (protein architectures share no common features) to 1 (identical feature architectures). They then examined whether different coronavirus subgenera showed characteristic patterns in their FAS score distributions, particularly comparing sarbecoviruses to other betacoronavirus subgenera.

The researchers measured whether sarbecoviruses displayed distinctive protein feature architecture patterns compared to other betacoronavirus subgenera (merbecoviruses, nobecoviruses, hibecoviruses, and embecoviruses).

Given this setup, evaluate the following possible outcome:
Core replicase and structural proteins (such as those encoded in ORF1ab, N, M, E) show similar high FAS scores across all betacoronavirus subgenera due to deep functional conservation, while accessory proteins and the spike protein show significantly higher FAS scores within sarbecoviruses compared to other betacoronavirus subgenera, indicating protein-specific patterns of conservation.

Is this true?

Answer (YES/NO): NO